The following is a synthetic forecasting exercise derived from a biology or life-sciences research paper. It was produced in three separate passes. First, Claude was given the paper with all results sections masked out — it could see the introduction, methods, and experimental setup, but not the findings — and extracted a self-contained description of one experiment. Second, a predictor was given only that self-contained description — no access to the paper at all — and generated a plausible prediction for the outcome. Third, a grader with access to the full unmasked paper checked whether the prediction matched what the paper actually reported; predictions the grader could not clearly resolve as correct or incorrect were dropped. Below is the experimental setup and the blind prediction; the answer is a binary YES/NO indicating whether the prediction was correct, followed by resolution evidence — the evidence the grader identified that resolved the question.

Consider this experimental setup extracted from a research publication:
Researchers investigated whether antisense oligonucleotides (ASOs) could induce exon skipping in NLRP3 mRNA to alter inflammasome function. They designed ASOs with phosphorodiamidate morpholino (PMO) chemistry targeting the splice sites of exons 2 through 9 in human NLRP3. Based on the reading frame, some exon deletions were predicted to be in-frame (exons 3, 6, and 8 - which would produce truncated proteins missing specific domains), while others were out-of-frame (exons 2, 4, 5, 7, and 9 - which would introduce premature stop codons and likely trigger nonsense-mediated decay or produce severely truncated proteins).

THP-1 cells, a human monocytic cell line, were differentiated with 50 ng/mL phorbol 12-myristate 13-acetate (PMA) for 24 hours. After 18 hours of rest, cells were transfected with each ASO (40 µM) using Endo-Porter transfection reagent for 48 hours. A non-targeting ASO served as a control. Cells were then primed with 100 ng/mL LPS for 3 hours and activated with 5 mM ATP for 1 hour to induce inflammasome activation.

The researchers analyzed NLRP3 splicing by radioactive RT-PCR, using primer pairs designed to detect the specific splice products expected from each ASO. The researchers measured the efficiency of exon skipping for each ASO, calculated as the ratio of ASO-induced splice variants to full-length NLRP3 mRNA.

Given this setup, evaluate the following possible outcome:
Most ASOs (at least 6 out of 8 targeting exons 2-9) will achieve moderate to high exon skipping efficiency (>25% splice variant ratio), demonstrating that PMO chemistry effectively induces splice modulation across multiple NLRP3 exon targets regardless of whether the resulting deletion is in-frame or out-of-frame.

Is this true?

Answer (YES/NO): NO